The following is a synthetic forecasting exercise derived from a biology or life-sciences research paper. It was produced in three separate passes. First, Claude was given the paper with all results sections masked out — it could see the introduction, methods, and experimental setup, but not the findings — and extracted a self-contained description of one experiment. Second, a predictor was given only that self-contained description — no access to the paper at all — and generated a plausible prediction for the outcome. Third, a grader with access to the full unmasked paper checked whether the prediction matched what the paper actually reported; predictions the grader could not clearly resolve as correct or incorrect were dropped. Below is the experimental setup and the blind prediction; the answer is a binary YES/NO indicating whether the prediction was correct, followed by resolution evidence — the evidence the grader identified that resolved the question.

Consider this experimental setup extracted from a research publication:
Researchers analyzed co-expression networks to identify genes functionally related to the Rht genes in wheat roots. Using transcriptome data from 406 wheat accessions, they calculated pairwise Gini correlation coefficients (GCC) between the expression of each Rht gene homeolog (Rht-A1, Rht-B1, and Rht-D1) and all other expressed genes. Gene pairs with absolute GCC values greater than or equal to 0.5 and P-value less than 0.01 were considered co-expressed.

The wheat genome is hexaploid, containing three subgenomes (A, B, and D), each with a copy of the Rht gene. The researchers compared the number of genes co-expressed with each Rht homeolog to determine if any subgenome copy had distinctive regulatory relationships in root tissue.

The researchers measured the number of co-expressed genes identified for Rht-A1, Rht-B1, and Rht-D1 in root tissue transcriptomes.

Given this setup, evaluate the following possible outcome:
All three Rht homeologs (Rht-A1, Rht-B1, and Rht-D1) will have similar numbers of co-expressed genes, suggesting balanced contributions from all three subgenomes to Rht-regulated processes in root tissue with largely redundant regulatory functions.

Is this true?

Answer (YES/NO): NO